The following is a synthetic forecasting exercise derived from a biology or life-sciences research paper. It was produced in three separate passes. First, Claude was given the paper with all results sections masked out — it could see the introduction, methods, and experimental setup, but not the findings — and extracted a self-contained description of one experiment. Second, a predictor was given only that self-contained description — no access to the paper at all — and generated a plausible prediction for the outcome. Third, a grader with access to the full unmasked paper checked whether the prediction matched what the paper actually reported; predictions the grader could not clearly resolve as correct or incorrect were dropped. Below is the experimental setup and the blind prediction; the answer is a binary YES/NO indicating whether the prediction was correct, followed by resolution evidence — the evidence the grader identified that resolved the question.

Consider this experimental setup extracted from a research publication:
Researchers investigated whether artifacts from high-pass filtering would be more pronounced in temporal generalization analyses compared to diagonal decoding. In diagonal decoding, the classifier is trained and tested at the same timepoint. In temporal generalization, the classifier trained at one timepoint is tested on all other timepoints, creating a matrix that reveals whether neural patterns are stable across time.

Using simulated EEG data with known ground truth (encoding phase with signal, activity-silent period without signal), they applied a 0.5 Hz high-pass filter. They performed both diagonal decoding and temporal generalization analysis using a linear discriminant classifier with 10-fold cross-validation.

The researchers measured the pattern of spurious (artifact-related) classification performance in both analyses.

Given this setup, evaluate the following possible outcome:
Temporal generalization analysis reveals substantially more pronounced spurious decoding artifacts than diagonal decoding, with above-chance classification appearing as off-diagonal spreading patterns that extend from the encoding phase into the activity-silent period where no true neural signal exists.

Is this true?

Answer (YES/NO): NO